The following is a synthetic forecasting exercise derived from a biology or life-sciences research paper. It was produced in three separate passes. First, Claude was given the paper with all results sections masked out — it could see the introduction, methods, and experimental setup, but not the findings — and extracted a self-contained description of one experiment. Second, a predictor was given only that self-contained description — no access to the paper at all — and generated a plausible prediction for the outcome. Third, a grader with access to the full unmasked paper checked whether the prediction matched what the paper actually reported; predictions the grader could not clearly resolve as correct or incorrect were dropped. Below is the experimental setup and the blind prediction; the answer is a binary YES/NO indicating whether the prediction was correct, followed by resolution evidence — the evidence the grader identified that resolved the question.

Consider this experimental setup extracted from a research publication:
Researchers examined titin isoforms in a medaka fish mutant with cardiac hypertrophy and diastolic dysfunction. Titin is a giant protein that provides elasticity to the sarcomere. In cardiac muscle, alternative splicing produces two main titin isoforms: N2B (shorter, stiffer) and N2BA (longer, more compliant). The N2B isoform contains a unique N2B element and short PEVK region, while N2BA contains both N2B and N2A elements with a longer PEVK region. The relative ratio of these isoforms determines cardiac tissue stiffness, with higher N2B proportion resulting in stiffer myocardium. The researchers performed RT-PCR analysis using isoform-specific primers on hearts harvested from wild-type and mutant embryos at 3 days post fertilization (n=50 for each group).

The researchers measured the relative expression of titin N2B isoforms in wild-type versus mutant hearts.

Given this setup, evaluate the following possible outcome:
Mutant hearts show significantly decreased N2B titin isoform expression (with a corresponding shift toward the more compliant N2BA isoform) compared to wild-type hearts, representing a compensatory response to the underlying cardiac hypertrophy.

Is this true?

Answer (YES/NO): NO